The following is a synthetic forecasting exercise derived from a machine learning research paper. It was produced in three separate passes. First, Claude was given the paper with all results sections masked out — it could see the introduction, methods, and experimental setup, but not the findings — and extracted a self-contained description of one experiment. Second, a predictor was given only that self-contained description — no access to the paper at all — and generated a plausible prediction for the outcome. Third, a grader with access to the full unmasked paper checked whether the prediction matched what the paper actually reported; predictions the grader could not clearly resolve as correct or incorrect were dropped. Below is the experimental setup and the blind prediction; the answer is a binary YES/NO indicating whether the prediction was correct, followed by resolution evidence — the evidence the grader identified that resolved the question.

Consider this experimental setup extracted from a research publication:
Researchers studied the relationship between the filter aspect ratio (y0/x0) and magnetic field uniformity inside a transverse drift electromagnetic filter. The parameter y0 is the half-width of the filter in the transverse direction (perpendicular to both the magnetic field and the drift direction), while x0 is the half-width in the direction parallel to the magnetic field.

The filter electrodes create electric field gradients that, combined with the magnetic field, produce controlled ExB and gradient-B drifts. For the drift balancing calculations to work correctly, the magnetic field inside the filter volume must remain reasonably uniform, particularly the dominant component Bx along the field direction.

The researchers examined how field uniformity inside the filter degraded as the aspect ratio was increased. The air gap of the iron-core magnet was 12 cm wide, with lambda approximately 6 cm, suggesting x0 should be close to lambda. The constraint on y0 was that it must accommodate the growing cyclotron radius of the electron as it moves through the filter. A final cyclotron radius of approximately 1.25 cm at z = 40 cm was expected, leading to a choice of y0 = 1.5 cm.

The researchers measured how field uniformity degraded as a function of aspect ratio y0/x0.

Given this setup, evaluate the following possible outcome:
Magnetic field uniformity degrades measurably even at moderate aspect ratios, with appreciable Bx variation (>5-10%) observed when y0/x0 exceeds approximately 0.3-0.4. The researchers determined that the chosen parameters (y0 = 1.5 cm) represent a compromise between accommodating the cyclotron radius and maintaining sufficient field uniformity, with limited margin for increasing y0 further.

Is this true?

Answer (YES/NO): NO